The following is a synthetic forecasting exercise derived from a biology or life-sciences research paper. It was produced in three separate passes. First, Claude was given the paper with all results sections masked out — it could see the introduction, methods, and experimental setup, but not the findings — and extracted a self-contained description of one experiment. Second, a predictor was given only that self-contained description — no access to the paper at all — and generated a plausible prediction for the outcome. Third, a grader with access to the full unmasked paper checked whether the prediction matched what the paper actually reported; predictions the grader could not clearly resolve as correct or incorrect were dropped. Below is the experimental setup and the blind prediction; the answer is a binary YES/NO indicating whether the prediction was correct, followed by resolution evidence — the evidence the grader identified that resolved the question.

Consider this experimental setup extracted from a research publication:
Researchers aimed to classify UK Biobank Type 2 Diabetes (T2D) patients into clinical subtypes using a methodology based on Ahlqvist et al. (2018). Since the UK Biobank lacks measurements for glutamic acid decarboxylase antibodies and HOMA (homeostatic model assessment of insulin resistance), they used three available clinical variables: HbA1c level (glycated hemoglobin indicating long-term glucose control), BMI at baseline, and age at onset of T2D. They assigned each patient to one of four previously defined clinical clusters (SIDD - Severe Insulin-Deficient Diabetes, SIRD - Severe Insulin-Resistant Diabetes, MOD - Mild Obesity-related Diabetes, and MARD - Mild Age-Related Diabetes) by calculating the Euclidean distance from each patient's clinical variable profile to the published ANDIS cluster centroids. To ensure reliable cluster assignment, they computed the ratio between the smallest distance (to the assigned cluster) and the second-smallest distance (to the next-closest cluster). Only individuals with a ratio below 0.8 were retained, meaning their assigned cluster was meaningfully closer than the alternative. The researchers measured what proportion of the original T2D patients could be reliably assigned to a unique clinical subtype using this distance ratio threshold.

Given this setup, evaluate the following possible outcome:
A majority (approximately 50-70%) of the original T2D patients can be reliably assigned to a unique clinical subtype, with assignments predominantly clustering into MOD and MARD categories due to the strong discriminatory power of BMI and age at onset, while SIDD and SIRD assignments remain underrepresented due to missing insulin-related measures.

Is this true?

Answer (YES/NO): NO